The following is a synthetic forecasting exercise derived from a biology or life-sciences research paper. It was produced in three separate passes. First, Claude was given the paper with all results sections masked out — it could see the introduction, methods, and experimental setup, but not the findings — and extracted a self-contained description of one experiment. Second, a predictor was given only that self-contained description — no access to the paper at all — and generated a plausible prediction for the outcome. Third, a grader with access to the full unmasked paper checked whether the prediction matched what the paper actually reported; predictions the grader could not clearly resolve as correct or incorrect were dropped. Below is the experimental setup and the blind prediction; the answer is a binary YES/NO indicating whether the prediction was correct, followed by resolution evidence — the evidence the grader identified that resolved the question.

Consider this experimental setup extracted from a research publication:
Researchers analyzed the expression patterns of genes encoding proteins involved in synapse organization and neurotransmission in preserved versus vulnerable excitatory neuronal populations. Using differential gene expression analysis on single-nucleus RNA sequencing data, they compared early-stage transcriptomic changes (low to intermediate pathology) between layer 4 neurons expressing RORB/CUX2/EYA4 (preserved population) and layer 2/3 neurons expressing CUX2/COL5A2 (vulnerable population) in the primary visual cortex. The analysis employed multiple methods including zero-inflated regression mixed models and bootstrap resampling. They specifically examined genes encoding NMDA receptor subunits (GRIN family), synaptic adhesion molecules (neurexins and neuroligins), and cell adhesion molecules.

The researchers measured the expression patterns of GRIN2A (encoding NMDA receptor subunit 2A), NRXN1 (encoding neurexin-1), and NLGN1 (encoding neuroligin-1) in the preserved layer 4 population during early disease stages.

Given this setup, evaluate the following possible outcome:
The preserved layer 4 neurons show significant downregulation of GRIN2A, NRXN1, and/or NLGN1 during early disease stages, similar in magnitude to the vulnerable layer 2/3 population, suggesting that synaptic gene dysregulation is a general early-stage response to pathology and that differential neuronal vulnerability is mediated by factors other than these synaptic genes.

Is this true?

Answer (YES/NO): NO